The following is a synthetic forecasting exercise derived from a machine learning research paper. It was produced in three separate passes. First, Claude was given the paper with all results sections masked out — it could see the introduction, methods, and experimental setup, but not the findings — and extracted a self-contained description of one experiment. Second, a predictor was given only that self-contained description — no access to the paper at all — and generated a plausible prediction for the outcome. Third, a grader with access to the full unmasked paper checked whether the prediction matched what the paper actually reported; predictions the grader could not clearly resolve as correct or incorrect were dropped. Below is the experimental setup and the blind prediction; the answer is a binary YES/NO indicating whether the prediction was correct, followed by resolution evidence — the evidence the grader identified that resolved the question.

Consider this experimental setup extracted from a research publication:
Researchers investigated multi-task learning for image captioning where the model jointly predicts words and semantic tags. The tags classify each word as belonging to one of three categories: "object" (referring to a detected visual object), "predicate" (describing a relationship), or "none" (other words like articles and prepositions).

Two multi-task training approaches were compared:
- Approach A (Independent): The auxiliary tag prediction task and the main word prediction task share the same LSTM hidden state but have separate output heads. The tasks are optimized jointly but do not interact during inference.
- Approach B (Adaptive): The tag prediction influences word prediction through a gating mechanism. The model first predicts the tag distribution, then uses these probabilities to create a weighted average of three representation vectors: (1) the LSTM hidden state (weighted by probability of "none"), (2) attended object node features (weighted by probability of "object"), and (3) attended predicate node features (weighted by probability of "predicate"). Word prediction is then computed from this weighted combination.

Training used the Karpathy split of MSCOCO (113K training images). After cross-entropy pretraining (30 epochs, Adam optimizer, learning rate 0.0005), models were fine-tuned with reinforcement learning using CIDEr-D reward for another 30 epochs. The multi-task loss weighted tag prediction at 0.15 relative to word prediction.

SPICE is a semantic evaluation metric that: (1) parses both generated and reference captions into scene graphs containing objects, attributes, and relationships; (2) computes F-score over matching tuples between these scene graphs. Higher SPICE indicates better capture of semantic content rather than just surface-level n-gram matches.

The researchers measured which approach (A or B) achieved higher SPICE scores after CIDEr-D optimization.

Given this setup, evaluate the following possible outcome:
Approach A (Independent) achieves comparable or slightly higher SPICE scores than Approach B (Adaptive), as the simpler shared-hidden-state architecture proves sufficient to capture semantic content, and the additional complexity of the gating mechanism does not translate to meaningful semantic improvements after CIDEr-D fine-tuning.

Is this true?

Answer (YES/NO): NO